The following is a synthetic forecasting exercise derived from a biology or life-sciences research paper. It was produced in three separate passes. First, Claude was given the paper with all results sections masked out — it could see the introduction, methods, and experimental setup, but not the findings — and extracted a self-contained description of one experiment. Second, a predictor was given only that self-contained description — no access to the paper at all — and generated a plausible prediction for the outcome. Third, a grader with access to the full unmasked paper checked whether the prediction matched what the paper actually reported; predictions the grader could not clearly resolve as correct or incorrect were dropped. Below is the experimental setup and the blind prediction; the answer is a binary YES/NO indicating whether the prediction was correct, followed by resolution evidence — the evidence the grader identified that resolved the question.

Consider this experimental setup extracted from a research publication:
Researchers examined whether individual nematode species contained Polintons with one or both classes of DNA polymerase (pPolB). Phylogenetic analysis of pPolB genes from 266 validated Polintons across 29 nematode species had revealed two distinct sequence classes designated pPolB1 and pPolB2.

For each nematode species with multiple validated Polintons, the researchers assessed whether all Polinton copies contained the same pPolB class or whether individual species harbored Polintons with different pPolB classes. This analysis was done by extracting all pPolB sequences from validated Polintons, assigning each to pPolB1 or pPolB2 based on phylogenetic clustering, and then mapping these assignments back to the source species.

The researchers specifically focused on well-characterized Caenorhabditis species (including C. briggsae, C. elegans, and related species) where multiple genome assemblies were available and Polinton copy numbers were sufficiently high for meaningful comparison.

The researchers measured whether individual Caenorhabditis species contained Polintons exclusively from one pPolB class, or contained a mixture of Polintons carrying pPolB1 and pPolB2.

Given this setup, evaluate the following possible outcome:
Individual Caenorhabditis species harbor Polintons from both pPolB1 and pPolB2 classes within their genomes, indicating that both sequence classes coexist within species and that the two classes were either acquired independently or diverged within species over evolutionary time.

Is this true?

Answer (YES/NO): YES